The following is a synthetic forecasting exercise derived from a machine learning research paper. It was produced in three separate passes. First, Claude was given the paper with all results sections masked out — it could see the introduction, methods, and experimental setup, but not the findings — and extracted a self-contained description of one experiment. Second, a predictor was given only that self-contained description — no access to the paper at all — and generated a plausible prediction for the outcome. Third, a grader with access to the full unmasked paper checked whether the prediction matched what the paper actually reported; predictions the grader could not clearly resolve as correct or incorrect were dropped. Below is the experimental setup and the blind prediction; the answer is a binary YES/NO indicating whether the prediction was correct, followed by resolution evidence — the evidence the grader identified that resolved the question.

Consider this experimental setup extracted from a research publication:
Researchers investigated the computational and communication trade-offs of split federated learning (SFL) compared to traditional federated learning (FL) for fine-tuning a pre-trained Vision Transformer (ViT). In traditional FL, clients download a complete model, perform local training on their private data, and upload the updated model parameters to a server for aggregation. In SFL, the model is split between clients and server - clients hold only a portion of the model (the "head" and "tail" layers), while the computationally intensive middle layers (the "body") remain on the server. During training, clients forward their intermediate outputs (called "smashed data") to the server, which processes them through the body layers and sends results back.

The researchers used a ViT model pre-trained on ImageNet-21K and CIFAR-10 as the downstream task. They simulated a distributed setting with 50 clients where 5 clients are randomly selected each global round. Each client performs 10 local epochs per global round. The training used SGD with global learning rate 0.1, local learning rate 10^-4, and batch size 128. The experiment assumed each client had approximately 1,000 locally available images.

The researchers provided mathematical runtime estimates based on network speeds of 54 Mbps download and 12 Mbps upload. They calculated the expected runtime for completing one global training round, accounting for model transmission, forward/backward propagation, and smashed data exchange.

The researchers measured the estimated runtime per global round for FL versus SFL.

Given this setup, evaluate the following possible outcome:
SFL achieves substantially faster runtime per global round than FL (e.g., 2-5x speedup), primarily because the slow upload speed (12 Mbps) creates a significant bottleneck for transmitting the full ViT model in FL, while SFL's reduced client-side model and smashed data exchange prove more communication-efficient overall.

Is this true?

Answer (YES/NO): NO